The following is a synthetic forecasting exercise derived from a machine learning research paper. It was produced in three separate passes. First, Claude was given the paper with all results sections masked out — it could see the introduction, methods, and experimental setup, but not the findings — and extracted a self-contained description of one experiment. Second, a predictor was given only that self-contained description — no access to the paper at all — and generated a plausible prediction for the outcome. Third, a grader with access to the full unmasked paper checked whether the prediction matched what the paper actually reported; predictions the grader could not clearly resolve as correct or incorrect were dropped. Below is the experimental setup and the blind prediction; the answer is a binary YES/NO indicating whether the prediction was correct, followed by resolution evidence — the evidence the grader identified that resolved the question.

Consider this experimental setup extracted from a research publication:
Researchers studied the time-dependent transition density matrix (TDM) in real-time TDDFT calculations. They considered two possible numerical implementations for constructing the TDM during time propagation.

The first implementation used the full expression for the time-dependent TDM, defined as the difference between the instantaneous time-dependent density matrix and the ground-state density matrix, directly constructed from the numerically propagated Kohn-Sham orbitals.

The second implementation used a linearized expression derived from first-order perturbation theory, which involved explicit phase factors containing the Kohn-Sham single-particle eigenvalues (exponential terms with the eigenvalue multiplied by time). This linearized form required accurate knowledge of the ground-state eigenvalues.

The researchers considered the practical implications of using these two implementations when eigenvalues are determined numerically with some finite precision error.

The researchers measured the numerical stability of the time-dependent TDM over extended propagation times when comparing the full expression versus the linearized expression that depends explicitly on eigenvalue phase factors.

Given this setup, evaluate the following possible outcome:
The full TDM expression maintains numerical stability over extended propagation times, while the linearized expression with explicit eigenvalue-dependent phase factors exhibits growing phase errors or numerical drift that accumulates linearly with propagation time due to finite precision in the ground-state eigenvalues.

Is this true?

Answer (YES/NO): NO